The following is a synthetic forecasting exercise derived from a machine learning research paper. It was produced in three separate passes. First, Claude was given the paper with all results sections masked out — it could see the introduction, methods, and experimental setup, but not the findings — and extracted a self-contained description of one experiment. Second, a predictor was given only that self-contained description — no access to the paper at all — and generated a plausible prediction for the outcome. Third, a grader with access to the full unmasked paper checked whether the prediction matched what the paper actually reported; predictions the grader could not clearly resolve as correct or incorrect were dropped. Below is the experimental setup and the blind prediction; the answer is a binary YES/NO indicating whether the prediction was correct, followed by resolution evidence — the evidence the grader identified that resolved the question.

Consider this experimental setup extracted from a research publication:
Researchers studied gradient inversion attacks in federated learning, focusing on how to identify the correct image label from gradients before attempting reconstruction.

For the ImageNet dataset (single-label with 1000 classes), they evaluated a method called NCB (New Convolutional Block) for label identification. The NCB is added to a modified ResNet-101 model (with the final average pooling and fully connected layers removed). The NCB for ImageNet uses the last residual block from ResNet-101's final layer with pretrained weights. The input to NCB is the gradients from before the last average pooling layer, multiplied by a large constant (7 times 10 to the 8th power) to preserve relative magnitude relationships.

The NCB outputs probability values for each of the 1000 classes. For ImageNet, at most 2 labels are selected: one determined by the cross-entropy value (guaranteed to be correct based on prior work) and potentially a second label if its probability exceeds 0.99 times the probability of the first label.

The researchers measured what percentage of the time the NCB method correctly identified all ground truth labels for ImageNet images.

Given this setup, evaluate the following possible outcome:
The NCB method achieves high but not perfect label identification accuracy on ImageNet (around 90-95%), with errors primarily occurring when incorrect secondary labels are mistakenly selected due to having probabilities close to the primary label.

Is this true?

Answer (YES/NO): NO